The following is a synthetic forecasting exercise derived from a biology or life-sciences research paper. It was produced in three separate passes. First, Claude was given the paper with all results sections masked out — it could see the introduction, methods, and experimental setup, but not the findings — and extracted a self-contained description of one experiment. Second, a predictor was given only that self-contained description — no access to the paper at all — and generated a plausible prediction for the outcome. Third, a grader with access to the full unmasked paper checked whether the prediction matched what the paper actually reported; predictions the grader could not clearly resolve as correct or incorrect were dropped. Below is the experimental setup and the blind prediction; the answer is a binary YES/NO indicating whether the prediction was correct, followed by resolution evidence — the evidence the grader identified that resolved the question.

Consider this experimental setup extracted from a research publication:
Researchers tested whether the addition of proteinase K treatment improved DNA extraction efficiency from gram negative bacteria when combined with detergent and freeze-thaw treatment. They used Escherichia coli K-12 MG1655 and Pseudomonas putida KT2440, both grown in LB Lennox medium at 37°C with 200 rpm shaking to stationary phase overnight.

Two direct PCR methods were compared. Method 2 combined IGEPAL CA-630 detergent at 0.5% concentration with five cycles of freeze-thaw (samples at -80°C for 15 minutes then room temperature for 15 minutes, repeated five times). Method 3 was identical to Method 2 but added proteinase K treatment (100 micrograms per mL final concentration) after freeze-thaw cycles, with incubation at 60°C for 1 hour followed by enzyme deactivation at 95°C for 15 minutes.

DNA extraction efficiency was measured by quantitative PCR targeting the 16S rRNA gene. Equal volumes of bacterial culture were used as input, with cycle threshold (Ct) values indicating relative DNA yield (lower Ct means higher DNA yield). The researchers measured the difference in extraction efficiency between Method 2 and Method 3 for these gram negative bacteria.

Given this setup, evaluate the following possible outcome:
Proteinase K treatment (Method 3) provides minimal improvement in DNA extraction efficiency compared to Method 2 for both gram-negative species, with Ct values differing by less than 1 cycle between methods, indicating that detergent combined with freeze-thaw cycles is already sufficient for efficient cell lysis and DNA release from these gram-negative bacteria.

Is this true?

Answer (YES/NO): NO